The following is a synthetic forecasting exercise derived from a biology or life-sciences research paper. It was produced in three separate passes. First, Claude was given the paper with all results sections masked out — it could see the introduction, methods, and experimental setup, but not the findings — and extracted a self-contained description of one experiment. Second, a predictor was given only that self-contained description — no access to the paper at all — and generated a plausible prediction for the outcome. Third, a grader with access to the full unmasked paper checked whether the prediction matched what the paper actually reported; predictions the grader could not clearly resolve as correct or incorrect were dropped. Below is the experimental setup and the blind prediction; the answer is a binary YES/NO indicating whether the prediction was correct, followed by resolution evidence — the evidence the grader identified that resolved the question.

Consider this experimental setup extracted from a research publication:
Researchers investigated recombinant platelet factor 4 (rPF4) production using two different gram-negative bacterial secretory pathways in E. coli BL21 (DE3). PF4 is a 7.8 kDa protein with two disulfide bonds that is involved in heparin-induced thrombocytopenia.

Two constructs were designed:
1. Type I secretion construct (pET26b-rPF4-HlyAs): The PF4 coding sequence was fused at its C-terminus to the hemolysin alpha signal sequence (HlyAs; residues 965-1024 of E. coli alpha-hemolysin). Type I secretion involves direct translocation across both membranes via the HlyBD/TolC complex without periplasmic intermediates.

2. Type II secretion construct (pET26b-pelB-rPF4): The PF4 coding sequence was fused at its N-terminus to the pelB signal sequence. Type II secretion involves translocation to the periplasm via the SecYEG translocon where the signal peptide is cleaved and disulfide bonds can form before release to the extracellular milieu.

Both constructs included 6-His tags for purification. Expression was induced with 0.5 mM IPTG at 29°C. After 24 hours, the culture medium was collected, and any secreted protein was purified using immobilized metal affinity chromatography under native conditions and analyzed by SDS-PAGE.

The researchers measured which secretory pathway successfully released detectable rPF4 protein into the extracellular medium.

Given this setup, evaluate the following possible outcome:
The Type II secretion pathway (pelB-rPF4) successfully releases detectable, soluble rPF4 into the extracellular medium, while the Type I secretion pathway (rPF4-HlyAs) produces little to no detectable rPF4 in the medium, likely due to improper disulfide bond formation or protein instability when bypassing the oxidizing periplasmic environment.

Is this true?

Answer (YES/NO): NO